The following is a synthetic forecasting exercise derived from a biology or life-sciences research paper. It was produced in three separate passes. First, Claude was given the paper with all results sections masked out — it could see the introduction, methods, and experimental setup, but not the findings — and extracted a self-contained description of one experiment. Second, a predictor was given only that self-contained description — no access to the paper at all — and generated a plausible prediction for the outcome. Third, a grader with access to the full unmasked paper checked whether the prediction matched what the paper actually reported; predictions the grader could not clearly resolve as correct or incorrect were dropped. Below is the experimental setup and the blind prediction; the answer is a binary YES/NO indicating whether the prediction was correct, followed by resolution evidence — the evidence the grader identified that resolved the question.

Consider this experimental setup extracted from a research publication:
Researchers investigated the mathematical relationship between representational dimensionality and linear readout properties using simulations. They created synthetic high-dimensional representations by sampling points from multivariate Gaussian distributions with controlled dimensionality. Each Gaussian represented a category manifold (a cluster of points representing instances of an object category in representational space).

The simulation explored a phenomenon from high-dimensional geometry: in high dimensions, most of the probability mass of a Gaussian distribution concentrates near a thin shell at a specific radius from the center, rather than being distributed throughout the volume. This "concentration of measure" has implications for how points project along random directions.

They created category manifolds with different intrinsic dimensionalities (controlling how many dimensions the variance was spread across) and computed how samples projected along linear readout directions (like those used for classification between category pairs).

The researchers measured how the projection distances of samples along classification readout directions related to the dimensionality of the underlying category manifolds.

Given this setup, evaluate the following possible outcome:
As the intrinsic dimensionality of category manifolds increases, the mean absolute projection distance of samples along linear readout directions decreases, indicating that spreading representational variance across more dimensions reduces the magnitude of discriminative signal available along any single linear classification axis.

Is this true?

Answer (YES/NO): NO